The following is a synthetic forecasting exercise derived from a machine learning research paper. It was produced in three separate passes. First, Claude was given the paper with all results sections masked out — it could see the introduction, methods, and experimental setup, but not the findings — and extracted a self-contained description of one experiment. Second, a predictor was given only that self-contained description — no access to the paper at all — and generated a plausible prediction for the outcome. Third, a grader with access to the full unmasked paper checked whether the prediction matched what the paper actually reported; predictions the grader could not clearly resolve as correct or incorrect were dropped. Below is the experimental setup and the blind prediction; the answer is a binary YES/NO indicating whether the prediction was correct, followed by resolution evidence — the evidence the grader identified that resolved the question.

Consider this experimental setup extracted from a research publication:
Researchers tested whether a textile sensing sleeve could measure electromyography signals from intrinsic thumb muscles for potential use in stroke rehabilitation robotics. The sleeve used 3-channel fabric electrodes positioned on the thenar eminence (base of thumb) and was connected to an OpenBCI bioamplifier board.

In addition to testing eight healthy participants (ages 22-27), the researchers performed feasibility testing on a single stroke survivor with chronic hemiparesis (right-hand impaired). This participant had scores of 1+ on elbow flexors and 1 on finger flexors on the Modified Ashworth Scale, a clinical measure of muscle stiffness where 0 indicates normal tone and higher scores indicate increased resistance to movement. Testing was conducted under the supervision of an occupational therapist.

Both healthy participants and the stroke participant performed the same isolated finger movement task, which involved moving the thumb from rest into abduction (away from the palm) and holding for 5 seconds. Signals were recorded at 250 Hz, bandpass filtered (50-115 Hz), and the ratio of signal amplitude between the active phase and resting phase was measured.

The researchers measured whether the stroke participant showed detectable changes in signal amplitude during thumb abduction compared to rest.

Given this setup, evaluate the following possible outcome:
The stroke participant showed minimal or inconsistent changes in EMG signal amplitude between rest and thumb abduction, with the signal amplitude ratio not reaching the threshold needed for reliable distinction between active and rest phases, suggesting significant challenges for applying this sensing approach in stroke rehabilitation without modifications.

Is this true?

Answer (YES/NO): YES